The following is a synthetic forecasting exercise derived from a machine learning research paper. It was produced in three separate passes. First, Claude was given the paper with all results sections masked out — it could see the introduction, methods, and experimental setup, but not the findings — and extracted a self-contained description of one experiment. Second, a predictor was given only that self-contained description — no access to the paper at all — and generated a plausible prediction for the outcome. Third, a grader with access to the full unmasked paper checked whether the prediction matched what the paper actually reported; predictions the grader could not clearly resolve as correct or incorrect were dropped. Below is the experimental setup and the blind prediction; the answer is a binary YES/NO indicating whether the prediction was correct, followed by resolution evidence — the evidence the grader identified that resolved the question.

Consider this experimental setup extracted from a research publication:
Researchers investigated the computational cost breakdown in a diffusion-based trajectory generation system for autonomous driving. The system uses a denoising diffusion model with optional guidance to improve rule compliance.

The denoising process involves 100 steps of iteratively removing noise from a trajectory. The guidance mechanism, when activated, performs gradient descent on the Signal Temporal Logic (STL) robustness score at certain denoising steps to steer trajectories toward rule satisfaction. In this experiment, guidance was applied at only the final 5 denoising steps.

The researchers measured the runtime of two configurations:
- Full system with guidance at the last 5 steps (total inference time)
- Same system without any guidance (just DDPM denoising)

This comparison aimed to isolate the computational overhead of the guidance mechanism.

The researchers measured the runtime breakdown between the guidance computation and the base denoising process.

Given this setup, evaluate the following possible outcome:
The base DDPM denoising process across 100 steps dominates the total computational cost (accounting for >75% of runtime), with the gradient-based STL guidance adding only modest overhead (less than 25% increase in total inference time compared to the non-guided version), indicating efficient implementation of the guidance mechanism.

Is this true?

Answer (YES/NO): NO